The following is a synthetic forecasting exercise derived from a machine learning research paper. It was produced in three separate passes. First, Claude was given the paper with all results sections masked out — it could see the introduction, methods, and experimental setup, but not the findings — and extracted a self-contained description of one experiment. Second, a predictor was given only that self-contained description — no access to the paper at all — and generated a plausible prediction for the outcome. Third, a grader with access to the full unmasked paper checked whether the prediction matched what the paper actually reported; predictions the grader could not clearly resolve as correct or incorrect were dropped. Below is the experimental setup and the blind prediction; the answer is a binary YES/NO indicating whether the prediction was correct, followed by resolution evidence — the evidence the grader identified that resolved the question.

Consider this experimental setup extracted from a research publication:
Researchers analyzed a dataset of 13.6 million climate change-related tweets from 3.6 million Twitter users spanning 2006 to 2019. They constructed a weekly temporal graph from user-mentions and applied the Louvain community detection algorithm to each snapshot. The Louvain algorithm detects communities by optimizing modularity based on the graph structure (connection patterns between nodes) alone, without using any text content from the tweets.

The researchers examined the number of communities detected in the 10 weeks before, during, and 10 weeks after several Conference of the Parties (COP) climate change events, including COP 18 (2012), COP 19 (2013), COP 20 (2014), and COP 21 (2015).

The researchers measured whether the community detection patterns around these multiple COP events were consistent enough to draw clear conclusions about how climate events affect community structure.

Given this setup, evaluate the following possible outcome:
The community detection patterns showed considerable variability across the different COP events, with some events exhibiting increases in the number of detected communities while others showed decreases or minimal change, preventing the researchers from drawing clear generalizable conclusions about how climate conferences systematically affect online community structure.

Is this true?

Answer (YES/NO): YES